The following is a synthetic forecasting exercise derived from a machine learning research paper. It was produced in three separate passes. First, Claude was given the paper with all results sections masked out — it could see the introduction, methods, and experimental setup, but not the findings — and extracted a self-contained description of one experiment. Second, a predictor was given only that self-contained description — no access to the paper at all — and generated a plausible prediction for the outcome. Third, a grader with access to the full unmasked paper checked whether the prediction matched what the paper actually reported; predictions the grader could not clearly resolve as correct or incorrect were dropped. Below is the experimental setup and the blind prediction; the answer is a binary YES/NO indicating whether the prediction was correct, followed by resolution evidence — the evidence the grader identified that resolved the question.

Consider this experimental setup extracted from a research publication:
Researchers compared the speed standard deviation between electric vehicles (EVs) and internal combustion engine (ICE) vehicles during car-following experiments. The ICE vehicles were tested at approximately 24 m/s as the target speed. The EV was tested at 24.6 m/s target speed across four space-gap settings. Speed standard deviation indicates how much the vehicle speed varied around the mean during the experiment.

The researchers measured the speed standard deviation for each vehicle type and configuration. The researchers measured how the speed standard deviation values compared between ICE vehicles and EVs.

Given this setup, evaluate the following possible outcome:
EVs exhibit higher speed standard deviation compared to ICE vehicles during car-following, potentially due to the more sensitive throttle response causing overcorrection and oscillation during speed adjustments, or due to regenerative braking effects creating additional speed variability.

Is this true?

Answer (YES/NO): YES